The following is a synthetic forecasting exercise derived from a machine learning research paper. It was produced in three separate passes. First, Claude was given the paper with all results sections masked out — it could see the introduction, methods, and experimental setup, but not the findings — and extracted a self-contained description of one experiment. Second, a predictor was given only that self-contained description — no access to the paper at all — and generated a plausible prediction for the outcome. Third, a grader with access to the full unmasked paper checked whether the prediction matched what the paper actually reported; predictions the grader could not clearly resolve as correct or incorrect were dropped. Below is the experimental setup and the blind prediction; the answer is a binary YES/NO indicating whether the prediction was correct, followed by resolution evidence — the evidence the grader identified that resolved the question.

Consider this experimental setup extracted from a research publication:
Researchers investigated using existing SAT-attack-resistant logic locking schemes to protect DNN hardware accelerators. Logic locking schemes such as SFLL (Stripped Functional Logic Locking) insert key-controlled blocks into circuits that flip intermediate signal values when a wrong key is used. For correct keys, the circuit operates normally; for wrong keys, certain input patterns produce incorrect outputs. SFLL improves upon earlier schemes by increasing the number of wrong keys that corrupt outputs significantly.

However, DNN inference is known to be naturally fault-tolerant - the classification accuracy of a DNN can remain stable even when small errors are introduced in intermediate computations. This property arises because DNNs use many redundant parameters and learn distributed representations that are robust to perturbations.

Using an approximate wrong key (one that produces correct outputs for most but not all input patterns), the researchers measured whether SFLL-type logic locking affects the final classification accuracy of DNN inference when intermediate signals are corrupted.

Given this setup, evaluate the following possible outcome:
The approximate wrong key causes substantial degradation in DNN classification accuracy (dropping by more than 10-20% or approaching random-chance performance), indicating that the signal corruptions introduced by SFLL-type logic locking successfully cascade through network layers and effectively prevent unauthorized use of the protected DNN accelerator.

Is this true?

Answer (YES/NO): NO